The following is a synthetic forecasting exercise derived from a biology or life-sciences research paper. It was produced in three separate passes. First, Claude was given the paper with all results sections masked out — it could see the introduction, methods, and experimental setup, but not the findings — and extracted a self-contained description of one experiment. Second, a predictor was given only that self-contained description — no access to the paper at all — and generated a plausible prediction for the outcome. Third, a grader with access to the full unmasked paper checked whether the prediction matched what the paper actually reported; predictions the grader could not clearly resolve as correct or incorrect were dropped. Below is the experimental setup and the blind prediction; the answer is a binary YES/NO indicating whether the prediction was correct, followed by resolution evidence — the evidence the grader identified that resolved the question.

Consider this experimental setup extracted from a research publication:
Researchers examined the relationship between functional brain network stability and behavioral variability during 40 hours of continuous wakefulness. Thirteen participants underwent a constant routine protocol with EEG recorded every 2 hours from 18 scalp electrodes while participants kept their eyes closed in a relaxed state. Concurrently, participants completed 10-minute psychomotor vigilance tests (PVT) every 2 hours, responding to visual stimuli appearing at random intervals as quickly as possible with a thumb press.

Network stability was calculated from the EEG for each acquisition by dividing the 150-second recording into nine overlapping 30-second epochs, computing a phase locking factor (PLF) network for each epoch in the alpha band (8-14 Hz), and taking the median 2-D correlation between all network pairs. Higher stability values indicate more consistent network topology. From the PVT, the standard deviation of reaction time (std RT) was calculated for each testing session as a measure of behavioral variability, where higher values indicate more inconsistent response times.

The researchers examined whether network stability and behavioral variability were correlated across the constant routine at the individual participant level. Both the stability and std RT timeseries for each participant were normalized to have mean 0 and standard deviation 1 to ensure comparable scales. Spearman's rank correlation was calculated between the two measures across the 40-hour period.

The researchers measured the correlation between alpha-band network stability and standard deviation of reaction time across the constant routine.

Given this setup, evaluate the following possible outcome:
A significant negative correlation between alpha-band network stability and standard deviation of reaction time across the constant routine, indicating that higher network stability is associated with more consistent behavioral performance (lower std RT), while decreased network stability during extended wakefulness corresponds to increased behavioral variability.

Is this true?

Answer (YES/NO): YES